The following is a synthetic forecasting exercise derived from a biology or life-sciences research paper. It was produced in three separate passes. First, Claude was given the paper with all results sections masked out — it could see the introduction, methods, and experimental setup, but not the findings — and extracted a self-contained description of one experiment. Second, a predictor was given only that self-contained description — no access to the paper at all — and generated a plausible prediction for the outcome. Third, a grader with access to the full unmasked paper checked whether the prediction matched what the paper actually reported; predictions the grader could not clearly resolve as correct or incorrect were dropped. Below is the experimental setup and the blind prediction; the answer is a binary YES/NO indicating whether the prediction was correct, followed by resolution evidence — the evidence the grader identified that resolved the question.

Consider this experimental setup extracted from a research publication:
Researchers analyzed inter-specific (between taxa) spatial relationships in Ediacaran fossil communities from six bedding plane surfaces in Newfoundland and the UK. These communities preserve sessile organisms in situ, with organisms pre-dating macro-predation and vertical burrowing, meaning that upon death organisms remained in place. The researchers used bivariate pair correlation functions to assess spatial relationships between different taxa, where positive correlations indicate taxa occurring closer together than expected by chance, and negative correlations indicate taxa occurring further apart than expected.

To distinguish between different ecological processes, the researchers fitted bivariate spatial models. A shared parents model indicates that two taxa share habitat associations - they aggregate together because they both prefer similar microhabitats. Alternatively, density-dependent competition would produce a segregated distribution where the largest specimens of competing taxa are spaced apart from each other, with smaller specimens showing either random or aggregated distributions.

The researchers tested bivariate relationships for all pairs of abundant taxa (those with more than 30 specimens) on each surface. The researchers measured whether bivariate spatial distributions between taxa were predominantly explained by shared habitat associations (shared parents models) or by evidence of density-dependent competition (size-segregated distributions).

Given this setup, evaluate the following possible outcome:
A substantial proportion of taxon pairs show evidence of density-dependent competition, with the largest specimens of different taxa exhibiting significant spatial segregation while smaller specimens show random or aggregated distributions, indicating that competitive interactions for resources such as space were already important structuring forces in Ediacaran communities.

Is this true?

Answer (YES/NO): NO